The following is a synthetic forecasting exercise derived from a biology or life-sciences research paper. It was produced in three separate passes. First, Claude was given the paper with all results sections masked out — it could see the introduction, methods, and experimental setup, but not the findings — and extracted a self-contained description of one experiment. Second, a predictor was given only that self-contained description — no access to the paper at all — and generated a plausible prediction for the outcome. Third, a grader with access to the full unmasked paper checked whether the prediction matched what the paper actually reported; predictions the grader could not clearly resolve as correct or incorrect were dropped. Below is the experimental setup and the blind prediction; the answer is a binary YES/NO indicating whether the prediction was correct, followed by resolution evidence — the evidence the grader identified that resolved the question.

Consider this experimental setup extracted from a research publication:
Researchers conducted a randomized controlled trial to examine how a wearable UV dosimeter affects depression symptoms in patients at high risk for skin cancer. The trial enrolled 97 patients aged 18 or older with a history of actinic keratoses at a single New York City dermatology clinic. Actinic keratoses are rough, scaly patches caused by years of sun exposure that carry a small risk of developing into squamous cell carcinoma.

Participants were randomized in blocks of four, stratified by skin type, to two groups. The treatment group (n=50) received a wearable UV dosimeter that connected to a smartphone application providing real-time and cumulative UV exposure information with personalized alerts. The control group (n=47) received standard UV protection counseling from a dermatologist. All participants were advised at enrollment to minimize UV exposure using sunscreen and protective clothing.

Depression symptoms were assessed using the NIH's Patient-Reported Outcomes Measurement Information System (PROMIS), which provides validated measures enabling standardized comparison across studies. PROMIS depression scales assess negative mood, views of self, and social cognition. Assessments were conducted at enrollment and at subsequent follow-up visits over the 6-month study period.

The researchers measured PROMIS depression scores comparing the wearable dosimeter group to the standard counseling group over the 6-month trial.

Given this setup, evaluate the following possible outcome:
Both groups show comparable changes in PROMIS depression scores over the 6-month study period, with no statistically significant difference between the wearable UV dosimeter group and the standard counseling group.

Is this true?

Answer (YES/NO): YES